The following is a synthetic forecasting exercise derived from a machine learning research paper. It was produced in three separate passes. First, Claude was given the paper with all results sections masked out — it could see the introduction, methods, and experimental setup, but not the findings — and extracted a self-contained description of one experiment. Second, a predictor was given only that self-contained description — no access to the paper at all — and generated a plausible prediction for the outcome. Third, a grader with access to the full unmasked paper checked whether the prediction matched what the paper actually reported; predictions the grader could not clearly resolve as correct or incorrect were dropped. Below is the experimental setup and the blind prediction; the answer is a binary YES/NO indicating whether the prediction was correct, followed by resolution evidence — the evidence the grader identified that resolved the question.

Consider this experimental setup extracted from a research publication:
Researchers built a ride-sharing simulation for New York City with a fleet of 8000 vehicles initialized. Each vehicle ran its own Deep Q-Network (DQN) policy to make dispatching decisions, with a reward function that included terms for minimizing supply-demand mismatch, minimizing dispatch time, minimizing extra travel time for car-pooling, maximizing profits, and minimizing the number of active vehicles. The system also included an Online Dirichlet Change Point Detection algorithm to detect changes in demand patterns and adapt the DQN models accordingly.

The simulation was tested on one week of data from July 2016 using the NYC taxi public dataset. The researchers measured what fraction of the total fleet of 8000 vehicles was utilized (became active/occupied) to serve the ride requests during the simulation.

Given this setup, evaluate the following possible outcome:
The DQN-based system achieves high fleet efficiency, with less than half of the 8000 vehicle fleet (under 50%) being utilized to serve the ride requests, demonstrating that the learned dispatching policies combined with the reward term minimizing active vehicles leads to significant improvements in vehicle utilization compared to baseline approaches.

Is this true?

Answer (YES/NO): YES